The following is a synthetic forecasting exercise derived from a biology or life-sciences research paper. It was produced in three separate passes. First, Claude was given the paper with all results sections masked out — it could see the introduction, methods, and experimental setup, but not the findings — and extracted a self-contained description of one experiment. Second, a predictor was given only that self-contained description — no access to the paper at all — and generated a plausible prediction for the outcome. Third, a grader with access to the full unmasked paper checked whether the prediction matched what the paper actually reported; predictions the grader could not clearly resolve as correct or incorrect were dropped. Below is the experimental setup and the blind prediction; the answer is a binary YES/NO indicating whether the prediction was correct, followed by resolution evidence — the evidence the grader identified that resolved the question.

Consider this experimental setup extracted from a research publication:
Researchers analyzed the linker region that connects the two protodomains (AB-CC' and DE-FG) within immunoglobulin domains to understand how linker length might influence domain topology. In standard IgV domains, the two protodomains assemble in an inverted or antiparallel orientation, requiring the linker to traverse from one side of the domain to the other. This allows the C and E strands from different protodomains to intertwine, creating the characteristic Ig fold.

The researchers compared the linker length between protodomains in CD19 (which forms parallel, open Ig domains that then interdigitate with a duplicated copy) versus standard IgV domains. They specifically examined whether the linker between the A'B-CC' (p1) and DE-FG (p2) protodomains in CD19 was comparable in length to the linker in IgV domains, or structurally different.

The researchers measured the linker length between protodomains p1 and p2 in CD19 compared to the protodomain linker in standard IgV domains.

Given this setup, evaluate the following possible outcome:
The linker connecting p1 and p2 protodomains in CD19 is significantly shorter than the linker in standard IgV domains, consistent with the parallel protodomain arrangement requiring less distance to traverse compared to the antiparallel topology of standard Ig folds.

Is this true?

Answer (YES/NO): YES